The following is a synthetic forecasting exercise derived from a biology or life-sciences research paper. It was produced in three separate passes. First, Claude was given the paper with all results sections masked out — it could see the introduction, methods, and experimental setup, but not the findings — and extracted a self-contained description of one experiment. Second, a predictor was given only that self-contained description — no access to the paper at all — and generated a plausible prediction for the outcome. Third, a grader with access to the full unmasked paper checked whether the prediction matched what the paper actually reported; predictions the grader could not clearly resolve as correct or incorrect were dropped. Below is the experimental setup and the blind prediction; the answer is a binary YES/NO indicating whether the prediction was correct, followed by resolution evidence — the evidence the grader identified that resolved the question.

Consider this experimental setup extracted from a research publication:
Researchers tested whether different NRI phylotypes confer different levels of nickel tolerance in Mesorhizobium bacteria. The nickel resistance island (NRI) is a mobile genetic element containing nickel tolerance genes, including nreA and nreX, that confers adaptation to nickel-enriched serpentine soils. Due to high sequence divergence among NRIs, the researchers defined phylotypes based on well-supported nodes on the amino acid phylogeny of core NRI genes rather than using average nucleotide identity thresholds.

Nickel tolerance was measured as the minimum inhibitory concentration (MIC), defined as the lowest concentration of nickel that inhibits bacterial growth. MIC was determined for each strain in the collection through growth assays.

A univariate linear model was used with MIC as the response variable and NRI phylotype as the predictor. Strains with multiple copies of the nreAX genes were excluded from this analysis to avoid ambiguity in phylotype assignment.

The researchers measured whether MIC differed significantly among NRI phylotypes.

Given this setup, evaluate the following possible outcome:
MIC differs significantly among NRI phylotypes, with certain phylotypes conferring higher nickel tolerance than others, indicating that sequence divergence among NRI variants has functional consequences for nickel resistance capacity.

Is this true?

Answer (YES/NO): YES